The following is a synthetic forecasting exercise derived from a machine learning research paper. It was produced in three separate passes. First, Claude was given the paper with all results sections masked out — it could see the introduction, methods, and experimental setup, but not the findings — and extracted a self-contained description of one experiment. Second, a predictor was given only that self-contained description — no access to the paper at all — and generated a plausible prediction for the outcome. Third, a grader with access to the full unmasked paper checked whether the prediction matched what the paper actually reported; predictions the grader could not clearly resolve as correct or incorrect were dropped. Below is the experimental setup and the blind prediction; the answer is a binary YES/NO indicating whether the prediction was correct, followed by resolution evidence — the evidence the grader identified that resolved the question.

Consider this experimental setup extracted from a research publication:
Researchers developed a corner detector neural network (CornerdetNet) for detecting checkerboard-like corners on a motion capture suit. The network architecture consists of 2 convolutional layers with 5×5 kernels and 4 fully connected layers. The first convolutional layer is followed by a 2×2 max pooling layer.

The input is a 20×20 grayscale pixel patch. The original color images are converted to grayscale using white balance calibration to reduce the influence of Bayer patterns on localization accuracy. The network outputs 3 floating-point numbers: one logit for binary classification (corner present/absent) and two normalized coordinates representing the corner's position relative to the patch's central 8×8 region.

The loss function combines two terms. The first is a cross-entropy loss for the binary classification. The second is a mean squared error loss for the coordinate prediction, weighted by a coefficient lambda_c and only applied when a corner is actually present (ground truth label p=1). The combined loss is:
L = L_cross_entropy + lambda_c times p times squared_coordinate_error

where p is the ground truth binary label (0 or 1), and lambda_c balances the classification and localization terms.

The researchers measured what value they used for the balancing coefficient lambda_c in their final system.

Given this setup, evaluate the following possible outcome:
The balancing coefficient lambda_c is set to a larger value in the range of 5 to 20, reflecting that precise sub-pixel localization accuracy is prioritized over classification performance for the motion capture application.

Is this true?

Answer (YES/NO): NO